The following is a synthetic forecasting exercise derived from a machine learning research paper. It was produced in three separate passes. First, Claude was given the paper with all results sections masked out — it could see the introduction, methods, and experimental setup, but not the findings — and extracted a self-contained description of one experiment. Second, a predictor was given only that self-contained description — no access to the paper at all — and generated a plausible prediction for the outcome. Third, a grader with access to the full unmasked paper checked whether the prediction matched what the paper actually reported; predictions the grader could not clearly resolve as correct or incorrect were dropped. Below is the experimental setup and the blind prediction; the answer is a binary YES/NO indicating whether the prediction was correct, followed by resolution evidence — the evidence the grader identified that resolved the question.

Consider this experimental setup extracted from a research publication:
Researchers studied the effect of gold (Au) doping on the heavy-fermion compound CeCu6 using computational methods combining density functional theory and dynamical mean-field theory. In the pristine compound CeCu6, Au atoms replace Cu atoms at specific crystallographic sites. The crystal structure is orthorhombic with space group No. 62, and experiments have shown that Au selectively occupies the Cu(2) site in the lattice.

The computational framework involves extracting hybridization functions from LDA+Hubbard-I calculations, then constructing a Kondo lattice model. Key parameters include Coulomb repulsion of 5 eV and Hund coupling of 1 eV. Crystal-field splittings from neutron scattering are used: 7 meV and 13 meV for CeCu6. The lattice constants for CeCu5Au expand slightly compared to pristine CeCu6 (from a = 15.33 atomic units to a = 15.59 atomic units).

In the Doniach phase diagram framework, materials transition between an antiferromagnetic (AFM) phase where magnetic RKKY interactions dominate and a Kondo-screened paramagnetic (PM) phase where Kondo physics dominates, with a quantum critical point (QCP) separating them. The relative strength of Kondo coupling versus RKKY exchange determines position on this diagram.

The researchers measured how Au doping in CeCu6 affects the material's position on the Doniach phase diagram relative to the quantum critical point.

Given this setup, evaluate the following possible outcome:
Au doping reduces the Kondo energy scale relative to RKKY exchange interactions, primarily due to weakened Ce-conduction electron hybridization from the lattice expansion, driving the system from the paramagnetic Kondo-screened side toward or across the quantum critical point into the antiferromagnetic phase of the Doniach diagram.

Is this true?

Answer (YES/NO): NO